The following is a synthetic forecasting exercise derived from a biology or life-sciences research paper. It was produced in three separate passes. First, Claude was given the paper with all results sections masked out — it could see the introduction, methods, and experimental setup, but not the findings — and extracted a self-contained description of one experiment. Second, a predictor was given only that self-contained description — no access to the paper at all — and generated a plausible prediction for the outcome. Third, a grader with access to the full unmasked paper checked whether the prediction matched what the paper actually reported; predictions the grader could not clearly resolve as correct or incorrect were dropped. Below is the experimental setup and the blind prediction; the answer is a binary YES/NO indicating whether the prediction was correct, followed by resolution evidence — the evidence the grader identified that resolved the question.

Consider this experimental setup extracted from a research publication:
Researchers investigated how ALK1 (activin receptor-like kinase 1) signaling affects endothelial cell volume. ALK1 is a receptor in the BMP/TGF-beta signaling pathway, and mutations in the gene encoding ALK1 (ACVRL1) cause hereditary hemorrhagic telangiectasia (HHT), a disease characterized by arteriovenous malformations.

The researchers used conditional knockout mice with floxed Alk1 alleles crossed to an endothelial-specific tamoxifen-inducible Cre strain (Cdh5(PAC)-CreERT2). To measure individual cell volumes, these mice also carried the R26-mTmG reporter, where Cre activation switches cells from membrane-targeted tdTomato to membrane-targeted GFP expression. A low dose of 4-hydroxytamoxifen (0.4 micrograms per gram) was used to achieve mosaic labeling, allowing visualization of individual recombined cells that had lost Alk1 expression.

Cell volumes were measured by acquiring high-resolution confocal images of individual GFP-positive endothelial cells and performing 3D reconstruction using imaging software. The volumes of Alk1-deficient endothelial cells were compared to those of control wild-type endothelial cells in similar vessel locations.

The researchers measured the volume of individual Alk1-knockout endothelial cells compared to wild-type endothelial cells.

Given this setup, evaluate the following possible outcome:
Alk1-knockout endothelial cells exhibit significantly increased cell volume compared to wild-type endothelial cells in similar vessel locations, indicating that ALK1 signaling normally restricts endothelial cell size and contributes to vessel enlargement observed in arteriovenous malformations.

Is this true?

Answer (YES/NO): YES